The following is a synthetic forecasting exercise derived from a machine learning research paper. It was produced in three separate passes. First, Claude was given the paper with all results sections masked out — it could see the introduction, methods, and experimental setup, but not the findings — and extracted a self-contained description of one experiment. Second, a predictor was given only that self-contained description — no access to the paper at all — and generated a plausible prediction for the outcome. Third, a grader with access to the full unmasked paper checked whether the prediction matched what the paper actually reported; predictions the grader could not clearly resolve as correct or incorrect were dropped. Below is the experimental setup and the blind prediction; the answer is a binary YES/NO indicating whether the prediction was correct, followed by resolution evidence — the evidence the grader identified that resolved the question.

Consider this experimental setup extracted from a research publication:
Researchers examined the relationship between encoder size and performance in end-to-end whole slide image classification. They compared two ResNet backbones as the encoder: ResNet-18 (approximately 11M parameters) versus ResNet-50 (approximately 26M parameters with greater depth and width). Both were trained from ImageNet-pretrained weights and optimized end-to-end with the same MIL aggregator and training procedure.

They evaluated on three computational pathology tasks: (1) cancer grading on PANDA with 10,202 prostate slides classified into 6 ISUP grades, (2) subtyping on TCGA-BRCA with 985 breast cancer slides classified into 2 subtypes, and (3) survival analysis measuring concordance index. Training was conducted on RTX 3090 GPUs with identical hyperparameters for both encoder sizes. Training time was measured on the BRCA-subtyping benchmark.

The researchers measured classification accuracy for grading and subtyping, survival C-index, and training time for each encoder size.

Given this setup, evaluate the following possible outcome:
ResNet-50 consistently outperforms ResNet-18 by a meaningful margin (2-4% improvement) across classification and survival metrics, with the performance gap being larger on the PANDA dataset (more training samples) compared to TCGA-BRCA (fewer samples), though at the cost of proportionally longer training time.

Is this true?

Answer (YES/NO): NO